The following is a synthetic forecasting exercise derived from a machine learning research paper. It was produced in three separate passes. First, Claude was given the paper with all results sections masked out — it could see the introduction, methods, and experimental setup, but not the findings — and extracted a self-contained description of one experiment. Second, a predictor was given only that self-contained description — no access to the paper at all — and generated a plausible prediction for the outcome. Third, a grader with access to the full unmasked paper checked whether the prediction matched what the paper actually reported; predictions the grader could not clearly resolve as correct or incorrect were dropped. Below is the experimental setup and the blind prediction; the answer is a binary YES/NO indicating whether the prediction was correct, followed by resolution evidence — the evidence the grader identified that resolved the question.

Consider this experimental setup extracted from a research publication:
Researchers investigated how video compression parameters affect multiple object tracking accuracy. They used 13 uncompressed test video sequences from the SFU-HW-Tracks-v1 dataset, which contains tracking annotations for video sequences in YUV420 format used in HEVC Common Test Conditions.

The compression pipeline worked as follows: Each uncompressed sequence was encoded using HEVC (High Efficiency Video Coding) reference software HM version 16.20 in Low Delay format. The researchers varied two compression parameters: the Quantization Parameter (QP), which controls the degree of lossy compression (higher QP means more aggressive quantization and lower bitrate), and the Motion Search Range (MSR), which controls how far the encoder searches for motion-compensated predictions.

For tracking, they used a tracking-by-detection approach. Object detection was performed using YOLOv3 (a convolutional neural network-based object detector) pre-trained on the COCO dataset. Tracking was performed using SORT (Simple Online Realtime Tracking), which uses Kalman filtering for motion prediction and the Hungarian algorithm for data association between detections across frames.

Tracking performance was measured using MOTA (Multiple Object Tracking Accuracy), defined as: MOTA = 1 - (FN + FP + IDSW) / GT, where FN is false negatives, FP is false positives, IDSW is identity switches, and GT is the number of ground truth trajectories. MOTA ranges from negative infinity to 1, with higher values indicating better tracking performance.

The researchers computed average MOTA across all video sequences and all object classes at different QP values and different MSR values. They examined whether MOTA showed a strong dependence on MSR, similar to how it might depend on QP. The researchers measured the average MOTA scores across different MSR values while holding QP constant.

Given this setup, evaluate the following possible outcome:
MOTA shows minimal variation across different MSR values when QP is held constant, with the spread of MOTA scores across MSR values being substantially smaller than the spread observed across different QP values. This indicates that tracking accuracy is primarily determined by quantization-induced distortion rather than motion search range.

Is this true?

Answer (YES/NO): YES